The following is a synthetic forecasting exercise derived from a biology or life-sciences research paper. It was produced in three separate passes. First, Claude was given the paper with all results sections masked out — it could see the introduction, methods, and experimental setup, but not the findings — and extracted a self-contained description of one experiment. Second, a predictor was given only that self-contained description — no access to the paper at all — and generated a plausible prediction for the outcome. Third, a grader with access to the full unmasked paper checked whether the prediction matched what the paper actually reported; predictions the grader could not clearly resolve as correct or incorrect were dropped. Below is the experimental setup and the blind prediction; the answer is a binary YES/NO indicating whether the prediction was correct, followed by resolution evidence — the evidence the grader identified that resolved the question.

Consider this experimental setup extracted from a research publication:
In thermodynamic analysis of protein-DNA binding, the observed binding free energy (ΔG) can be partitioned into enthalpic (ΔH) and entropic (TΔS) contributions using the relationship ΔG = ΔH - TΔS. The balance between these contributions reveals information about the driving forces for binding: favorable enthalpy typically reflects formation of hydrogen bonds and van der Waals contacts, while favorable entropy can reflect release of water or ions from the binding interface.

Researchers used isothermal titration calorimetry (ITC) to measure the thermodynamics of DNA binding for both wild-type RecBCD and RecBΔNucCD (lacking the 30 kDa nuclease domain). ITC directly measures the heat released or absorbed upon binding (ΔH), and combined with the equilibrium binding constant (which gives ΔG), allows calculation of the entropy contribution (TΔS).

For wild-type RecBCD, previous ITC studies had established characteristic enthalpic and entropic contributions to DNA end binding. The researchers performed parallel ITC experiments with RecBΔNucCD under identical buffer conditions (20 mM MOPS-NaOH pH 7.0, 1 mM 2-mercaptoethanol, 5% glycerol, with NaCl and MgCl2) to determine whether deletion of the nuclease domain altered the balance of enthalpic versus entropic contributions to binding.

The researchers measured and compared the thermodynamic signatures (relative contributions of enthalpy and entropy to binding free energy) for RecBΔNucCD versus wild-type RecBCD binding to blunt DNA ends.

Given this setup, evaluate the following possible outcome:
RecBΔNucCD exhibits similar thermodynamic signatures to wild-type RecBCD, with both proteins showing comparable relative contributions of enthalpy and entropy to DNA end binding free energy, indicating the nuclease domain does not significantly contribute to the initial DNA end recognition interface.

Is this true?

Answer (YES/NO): NO